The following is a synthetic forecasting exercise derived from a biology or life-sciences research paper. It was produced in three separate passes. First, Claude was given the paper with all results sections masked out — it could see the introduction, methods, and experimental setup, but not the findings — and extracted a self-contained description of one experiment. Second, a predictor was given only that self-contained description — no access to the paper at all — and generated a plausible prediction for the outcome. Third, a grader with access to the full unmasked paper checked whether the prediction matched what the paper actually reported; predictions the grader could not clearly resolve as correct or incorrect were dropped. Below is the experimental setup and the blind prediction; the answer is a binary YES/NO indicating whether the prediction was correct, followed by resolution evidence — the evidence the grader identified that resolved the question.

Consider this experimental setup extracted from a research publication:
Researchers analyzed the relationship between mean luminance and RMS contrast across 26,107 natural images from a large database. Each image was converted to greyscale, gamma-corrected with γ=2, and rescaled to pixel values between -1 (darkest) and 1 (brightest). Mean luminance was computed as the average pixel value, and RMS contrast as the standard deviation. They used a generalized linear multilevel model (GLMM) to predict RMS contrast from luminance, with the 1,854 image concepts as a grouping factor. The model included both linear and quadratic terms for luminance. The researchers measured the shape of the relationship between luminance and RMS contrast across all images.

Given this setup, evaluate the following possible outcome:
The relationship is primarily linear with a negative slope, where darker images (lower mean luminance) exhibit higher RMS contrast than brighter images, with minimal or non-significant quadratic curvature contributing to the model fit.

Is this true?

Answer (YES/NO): NO